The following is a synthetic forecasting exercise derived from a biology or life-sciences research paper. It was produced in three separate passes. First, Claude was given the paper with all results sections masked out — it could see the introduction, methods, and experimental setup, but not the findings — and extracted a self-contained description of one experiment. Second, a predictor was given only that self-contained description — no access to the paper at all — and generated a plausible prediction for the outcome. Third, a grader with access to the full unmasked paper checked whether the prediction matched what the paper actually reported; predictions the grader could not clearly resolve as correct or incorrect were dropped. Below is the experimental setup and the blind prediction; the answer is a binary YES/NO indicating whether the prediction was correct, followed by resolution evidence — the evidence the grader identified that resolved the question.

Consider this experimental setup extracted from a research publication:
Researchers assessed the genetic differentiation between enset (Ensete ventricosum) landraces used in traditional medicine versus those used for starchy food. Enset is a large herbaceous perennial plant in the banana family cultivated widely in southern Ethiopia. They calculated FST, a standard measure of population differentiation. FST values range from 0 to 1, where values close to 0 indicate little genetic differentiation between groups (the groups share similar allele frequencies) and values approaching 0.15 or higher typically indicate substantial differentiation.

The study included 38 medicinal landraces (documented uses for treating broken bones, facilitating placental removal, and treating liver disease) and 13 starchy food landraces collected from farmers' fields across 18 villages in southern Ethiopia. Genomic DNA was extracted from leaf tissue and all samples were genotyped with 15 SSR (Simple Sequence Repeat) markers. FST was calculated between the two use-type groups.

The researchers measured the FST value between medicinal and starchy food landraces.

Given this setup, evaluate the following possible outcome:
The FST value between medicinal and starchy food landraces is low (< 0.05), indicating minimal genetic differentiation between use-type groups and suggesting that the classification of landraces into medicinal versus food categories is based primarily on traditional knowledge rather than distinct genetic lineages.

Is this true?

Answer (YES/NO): YES